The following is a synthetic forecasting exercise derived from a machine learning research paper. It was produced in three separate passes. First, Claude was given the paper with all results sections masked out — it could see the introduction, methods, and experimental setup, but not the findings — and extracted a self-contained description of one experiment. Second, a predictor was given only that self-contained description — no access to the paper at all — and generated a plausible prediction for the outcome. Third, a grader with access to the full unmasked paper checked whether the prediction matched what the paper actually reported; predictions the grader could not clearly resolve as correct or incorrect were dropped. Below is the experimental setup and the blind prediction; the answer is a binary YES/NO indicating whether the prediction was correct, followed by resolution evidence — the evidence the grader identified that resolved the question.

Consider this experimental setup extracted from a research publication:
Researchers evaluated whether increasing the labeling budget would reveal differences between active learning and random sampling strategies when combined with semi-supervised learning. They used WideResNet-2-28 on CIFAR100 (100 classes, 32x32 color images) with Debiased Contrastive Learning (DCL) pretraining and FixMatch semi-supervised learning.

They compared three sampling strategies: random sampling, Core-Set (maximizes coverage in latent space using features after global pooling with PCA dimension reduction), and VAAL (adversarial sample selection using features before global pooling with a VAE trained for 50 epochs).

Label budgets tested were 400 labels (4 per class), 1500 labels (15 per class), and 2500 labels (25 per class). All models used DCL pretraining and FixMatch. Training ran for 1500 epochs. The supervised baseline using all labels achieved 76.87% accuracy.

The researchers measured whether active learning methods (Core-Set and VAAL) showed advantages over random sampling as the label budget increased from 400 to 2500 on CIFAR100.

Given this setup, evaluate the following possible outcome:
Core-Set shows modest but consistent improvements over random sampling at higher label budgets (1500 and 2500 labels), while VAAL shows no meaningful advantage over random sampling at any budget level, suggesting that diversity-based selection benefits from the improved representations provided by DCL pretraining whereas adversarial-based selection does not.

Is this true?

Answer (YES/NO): NO